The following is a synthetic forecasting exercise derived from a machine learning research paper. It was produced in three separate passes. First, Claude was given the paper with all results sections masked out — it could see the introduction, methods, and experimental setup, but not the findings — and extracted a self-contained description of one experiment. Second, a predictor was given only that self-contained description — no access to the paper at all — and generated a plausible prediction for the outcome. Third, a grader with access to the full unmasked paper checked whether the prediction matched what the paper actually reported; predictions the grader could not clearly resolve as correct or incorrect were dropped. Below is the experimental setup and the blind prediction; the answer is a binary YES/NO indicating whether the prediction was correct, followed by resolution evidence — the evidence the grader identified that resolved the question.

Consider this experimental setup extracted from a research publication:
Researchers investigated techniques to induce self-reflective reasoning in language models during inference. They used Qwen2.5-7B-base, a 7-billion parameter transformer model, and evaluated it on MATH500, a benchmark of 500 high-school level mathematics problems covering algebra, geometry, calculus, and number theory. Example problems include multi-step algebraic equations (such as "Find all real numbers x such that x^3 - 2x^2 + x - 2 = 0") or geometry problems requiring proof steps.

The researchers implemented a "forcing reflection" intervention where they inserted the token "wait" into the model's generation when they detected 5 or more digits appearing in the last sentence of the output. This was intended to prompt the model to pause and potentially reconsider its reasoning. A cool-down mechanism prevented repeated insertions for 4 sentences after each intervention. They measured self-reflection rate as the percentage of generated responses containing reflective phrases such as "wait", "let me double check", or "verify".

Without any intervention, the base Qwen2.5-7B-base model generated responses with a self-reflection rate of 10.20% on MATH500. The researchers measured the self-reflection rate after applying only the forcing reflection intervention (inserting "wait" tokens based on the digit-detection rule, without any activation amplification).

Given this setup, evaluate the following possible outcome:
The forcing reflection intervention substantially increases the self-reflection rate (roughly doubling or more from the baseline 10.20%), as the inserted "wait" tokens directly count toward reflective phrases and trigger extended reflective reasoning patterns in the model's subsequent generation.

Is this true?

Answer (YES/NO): YES